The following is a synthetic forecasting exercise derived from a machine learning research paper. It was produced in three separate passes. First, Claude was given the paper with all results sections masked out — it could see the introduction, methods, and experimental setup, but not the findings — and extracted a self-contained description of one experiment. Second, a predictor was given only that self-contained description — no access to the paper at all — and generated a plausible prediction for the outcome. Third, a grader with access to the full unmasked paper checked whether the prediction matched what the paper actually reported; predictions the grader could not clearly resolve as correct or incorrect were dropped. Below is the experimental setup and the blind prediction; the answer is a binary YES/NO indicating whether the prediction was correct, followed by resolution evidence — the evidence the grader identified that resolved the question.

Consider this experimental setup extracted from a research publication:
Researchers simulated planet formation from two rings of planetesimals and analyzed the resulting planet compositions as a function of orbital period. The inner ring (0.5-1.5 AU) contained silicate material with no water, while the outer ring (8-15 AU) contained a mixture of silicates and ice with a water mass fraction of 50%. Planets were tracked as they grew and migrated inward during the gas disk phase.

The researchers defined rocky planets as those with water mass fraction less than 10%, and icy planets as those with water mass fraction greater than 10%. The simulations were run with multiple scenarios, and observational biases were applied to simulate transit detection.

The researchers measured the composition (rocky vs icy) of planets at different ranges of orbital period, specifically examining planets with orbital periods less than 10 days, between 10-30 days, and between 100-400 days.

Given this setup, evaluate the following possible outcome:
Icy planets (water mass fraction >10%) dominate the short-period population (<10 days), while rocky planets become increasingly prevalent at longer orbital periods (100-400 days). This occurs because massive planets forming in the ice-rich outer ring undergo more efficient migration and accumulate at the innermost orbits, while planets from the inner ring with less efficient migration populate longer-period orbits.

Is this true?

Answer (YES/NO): NO